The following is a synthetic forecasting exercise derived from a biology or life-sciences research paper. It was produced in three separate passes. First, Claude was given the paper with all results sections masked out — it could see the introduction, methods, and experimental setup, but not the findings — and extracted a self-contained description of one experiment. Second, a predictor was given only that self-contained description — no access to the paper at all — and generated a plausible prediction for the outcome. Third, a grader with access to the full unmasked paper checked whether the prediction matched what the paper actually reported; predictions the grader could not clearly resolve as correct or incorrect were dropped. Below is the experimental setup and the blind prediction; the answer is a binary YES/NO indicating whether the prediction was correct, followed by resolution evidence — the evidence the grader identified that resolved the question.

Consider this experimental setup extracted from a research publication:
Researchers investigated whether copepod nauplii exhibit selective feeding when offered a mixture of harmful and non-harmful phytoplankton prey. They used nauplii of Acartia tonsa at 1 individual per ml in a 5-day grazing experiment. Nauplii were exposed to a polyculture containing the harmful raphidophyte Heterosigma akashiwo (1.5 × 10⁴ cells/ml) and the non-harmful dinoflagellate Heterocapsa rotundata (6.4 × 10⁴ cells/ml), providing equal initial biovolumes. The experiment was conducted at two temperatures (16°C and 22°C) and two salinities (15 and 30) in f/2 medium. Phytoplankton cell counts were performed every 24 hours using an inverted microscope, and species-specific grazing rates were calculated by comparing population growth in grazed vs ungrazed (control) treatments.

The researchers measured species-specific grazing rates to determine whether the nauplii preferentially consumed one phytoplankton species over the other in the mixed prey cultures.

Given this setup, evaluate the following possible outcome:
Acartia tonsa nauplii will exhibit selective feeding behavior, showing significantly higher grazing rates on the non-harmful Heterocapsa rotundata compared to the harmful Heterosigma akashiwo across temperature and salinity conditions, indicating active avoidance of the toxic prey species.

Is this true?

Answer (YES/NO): NO